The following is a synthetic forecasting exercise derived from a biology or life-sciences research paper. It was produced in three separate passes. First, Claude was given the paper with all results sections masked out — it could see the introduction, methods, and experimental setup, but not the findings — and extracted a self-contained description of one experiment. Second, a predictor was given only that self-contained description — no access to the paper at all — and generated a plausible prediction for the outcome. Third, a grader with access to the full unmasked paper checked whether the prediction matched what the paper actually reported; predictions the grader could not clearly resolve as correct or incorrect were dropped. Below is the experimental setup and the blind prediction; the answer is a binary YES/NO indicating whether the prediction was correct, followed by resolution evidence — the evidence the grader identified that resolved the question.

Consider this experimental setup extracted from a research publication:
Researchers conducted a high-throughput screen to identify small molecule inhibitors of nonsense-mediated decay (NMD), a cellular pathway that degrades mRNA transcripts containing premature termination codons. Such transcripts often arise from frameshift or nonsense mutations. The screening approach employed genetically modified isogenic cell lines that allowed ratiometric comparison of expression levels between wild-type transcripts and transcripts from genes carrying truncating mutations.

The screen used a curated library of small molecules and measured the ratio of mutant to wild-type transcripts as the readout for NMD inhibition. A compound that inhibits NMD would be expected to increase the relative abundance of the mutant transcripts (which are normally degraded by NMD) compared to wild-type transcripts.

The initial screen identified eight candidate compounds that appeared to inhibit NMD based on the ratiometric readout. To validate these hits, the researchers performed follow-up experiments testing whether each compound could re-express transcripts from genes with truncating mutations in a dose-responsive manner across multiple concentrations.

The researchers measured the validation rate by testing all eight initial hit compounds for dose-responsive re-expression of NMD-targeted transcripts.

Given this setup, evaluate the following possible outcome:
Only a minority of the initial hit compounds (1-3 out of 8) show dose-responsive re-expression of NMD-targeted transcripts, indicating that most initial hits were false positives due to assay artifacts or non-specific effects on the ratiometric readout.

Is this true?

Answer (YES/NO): NO